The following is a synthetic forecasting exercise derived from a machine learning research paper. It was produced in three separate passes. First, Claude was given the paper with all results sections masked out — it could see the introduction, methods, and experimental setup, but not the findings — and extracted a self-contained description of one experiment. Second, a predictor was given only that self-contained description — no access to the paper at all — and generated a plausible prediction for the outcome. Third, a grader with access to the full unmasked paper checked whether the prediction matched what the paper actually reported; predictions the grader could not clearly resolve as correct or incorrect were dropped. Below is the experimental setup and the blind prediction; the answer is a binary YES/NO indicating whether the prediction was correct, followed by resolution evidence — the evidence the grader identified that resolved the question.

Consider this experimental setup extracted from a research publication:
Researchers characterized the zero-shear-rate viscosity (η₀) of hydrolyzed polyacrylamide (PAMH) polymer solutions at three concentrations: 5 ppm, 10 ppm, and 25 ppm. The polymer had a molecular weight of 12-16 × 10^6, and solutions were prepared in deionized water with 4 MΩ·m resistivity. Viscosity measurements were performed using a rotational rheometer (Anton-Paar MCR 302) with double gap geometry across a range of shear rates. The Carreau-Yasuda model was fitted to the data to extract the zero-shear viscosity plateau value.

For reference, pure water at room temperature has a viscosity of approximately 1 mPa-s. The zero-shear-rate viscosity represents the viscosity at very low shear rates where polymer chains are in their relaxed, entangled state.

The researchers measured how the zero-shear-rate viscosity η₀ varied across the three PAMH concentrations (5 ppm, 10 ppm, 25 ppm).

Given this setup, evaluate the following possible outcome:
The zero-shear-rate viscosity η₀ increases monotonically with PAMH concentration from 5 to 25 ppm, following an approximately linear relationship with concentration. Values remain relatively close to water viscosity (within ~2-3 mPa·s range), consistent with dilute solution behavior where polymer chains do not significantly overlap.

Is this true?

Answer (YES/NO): NO